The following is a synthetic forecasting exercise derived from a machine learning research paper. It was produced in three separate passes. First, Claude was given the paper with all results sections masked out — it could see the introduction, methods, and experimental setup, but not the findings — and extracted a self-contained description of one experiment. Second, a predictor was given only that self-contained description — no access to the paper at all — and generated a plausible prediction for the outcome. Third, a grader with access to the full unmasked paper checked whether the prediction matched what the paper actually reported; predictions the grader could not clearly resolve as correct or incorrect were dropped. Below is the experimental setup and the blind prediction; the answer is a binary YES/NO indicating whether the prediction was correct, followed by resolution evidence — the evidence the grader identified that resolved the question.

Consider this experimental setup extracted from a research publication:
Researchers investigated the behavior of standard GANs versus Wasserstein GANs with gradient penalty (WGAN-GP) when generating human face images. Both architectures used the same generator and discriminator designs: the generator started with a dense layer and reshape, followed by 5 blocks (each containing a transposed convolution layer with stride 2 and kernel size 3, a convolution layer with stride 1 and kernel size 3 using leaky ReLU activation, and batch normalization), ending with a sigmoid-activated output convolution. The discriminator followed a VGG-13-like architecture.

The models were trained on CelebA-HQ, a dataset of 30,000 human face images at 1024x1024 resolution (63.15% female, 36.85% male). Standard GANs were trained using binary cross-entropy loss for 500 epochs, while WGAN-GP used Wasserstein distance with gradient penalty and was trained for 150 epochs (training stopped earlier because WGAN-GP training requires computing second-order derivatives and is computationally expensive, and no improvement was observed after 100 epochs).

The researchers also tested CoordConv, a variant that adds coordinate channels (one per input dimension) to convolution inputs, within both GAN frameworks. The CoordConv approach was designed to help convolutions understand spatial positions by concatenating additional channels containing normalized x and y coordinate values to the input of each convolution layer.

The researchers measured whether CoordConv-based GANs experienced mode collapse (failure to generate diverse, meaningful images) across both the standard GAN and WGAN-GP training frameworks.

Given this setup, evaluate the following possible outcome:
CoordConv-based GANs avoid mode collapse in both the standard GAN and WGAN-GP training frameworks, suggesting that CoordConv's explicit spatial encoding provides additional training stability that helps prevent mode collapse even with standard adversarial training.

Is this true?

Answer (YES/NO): NO